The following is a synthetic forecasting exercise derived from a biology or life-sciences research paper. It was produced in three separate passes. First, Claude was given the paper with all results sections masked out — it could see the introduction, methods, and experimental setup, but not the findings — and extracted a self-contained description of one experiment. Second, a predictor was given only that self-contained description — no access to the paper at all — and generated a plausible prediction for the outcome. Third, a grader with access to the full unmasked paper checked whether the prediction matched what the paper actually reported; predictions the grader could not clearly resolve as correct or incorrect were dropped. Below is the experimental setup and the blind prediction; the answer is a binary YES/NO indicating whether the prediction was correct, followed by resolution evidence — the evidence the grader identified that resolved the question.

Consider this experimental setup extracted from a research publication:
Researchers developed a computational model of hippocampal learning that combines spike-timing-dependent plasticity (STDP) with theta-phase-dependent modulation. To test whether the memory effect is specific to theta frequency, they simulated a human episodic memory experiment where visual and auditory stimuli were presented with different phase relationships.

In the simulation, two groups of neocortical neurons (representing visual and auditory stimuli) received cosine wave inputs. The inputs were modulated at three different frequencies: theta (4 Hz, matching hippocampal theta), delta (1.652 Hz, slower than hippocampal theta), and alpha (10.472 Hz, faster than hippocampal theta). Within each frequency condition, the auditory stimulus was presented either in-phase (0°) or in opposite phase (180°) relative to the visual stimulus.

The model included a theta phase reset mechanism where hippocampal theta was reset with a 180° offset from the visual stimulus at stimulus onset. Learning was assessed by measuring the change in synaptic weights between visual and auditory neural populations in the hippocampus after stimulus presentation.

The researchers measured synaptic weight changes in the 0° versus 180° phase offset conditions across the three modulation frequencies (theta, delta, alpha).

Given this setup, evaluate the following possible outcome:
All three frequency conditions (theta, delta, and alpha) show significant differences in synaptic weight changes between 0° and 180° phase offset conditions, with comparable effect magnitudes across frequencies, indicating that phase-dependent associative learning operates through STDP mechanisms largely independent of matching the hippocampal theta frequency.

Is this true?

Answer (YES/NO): NO